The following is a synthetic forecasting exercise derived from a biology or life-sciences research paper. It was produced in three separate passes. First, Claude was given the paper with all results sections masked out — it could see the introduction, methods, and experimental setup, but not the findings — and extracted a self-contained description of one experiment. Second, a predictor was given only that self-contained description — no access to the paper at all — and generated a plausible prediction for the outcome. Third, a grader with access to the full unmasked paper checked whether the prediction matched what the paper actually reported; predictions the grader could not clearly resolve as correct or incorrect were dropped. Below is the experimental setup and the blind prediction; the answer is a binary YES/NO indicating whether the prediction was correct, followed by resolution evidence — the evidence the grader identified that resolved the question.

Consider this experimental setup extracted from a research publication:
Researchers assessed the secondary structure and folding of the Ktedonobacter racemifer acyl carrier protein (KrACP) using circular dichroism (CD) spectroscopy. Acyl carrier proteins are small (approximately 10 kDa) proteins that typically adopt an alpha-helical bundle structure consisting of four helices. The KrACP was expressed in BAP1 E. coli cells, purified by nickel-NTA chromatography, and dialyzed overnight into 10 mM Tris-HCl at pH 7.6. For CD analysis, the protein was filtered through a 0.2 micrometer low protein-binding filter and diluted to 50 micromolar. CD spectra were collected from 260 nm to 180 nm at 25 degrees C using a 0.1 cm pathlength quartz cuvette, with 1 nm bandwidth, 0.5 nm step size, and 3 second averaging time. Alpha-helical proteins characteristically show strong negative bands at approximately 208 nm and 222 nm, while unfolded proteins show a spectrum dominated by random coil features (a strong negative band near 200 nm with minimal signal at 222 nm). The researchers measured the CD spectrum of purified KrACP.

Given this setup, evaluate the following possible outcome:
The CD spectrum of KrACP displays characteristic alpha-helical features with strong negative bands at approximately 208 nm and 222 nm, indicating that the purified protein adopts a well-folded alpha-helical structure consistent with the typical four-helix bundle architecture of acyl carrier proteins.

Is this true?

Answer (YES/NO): YES